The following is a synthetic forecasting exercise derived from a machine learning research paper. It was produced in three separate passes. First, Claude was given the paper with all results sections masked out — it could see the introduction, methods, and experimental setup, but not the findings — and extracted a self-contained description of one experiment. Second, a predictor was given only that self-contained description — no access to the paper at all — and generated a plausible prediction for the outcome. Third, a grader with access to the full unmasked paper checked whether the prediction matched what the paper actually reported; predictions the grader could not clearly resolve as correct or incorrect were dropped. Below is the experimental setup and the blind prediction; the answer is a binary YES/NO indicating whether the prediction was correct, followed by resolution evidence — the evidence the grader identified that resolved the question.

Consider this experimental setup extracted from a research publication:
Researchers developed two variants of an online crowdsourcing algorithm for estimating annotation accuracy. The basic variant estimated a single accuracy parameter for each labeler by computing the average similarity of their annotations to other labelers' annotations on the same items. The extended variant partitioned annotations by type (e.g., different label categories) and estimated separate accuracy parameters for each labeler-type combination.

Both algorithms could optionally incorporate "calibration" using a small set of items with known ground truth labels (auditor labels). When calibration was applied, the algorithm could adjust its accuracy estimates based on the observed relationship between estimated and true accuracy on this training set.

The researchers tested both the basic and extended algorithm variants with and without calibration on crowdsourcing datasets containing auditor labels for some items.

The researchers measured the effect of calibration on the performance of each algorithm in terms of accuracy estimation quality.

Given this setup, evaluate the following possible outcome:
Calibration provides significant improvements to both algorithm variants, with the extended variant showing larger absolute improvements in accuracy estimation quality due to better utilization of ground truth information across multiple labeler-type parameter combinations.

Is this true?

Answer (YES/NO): NO